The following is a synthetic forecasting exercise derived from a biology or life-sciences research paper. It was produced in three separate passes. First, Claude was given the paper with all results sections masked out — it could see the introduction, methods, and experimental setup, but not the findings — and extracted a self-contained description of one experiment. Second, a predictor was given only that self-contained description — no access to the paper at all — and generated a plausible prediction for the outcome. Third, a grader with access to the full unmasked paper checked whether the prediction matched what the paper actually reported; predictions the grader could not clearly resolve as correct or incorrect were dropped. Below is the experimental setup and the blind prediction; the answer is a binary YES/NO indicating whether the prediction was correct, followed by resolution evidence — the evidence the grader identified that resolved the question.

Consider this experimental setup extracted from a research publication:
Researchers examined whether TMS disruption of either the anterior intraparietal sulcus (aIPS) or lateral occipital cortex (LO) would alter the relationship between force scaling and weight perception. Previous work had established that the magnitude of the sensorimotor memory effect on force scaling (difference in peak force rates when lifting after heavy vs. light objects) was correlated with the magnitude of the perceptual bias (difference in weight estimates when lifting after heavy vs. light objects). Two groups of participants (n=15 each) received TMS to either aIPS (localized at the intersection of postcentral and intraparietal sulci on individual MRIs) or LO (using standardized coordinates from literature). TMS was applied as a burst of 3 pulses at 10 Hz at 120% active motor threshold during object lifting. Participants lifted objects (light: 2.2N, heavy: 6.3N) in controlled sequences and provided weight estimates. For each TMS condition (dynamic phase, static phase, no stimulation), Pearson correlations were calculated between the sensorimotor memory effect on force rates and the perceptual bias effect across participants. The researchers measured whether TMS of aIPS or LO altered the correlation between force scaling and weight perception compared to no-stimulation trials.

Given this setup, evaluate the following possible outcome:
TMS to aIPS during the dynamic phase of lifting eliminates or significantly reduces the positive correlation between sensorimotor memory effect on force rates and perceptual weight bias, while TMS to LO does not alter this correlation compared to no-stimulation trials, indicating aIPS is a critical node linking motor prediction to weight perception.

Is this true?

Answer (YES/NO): NO